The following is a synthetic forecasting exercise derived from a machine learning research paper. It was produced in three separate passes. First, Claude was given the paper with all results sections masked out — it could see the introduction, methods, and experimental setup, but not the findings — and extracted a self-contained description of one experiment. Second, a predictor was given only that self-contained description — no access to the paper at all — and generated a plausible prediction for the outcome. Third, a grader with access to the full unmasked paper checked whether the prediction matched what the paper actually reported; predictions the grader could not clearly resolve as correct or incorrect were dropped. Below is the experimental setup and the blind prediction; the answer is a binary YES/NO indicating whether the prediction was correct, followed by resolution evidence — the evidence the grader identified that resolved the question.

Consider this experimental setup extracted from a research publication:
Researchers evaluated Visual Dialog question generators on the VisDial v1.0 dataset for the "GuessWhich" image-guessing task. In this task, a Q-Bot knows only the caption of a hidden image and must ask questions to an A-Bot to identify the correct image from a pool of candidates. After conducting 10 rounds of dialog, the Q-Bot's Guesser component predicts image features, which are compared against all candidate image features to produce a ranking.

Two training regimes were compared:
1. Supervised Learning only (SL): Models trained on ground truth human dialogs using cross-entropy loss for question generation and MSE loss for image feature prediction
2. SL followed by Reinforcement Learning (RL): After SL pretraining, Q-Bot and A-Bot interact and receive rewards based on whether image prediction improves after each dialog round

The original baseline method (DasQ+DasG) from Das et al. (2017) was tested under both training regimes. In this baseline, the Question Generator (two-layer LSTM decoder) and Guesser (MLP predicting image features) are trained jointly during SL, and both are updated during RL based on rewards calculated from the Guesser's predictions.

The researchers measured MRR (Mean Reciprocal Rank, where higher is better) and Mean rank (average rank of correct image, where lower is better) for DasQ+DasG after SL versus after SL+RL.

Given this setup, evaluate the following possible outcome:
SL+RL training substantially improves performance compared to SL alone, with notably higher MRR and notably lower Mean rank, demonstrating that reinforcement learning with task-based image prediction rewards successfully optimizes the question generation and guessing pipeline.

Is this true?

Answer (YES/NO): NO